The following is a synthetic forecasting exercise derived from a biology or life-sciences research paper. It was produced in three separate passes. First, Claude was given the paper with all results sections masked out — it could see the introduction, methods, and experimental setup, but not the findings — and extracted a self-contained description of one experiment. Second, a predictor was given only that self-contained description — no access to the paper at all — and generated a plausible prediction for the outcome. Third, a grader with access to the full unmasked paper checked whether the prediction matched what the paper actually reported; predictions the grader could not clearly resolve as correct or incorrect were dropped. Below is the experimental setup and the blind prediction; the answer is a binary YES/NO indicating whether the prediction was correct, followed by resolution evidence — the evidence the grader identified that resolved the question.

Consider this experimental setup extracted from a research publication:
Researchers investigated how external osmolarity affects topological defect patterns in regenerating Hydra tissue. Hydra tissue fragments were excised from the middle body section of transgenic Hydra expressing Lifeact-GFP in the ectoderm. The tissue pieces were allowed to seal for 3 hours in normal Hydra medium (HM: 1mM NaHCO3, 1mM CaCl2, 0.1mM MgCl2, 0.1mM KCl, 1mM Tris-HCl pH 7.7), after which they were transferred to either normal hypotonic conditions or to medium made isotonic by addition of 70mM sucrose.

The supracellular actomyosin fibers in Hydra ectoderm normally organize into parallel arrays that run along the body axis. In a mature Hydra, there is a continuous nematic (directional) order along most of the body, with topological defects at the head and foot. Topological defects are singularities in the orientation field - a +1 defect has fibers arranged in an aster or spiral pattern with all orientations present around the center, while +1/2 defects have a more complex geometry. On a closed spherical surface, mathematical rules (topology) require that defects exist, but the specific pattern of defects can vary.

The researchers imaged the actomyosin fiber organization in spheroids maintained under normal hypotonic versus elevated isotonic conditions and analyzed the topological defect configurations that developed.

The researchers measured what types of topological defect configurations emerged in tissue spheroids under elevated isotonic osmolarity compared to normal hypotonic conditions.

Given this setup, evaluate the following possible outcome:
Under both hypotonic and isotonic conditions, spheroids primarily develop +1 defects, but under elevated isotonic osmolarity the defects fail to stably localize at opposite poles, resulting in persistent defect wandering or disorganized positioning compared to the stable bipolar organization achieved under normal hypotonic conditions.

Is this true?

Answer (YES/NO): NO